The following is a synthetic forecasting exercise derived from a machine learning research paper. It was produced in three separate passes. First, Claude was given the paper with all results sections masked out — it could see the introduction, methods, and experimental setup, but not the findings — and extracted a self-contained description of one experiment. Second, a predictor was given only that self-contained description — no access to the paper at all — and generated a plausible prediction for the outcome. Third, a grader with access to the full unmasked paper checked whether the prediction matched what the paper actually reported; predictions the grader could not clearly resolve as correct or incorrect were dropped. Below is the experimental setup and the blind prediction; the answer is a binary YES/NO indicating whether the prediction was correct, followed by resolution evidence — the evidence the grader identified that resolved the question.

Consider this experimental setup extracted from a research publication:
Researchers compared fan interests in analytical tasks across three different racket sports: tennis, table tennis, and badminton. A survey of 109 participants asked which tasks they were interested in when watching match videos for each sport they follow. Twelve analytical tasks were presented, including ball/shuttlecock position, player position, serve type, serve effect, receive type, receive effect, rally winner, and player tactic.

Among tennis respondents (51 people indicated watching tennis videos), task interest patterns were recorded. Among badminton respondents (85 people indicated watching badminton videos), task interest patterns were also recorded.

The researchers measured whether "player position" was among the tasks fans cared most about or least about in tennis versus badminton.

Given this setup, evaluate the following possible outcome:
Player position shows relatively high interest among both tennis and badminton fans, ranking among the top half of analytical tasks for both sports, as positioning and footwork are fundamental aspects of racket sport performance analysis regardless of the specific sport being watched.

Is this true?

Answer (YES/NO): NO